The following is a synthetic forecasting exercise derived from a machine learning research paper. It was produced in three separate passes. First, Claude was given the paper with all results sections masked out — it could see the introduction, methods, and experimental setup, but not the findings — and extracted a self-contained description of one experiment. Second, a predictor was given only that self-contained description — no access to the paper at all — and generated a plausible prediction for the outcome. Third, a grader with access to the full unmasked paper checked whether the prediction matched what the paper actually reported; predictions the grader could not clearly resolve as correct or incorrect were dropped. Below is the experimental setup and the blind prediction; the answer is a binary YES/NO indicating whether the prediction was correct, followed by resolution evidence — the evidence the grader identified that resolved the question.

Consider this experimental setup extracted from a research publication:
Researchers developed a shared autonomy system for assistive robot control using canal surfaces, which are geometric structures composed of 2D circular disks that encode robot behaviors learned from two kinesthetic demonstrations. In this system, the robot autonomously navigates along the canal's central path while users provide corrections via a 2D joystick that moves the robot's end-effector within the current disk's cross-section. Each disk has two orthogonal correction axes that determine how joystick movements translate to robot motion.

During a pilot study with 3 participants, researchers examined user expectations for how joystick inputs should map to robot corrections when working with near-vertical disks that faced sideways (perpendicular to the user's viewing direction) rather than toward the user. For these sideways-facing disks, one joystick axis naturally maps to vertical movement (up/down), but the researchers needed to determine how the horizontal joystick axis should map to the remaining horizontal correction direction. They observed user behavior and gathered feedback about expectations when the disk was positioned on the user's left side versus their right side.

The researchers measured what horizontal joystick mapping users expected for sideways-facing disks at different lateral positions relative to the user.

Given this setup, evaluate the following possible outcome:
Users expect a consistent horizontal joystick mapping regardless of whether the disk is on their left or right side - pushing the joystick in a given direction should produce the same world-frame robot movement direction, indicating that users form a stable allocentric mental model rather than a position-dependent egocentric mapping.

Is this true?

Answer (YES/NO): NO